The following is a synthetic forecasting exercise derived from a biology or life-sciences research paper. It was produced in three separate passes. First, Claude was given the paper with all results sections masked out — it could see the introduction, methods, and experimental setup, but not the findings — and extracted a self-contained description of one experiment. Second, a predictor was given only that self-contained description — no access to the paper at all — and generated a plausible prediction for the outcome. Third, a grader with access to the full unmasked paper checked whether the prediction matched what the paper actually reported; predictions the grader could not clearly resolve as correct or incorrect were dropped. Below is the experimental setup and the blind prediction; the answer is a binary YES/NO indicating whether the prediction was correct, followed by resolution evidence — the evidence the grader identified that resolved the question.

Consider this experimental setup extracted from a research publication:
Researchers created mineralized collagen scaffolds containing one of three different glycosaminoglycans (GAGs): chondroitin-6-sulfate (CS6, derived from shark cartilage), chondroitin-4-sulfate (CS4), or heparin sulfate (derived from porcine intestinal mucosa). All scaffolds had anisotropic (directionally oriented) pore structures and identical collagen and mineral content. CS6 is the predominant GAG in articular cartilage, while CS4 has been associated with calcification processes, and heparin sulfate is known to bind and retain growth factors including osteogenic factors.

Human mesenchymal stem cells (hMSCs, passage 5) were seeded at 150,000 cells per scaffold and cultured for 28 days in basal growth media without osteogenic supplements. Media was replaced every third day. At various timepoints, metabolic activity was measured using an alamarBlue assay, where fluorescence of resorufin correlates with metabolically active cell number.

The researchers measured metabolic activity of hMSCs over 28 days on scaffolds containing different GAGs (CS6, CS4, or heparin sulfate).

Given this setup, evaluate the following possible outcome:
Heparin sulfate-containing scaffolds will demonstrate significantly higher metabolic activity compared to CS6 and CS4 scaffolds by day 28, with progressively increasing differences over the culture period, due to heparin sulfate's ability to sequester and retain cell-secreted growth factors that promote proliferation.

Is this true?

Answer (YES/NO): NO